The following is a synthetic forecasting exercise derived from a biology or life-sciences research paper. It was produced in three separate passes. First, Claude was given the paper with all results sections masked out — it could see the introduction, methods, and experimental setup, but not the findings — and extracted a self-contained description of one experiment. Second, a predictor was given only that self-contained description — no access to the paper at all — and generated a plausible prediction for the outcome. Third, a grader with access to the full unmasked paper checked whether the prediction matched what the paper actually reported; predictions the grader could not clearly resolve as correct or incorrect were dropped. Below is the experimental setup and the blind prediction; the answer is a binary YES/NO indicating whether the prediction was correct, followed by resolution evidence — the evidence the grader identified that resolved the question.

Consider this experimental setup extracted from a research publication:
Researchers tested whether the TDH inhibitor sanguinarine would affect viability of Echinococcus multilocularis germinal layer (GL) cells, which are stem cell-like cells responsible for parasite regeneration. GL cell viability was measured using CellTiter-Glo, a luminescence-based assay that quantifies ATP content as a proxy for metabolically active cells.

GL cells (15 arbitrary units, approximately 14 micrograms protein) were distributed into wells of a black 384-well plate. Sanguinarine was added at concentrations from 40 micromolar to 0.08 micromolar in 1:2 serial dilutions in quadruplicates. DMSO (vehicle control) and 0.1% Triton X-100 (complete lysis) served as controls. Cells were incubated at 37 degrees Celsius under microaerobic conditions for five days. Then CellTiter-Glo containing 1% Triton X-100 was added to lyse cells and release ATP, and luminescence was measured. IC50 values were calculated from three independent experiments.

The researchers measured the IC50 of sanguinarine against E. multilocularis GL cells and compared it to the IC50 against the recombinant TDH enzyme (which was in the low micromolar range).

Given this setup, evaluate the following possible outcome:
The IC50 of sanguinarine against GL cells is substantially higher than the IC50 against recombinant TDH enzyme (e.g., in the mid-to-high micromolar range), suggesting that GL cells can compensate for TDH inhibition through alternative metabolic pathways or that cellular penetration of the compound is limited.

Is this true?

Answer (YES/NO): NO